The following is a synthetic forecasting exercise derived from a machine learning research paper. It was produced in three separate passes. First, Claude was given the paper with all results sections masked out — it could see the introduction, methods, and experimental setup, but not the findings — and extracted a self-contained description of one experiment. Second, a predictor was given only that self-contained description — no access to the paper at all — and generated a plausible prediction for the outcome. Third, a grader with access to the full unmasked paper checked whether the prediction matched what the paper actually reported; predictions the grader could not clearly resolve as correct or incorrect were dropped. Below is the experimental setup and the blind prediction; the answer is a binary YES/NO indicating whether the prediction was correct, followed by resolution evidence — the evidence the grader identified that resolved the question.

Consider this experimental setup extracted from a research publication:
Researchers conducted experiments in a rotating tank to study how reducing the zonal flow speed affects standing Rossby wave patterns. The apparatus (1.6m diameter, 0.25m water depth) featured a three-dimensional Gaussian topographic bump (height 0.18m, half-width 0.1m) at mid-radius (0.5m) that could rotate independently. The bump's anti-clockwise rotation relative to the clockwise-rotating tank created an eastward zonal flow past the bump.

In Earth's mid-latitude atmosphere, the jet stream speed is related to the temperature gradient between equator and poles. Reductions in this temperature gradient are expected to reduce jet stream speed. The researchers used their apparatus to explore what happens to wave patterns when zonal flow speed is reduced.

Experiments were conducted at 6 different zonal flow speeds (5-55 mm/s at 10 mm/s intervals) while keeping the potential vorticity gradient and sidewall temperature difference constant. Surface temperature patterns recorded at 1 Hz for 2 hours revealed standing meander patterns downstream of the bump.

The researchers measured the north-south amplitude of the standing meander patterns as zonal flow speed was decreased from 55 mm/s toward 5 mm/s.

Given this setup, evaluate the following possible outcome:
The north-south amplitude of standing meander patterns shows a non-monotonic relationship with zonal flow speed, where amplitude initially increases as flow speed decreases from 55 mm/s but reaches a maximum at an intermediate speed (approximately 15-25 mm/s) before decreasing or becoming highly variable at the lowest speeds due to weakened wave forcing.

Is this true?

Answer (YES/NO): NO